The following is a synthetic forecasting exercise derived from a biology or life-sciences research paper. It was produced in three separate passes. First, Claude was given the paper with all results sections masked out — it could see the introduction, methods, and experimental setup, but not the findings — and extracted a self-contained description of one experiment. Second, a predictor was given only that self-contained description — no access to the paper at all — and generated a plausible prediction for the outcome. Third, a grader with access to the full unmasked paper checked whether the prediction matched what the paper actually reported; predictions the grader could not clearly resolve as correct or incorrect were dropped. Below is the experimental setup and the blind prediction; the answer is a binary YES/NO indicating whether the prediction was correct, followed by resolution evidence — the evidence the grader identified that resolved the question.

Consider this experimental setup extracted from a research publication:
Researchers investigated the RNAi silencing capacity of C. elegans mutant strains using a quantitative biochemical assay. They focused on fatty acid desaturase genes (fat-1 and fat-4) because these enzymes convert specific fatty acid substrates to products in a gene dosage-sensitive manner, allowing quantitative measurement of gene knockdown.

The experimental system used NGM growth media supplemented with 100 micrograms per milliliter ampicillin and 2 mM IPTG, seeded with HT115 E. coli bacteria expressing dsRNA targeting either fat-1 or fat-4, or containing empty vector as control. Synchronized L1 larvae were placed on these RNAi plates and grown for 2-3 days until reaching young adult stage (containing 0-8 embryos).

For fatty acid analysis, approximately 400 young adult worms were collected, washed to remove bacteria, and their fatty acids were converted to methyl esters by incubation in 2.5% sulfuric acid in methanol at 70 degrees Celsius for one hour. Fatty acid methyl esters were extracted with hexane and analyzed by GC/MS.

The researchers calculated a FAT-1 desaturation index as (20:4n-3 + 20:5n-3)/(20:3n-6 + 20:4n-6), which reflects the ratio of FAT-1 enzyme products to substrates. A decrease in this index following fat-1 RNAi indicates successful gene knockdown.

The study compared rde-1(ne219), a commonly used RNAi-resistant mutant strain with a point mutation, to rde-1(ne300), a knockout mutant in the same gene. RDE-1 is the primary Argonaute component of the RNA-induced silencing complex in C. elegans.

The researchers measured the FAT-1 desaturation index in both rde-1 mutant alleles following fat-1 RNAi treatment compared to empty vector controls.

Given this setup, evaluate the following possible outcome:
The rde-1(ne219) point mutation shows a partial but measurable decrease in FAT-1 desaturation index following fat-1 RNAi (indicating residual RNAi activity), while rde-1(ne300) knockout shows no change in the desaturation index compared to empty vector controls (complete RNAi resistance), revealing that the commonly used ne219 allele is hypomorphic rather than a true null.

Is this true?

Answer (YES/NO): YES